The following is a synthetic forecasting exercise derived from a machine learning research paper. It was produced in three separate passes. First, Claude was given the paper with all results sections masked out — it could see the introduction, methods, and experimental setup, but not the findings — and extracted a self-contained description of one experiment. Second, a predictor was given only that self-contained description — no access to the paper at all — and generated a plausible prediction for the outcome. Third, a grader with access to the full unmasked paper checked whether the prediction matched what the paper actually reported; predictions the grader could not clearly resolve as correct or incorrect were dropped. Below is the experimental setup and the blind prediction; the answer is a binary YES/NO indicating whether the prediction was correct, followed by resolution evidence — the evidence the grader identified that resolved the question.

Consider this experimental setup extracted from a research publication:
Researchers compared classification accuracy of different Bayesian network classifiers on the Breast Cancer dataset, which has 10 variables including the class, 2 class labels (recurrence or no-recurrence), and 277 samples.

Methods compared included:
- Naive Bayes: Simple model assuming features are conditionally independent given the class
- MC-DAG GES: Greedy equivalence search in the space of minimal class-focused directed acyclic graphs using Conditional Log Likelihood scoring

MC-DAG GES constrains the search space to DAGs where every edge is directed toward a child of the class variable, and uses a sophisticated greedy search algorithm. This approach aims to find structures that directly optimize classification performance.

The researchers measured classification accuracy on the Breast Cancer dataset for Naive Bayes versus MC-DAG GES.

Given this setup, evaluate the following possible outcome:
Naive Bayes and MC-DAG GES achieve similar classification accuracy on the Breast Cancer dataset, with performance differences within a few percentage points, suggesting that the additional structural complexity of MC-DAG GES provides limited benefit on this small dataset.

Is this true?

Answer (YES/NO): NO